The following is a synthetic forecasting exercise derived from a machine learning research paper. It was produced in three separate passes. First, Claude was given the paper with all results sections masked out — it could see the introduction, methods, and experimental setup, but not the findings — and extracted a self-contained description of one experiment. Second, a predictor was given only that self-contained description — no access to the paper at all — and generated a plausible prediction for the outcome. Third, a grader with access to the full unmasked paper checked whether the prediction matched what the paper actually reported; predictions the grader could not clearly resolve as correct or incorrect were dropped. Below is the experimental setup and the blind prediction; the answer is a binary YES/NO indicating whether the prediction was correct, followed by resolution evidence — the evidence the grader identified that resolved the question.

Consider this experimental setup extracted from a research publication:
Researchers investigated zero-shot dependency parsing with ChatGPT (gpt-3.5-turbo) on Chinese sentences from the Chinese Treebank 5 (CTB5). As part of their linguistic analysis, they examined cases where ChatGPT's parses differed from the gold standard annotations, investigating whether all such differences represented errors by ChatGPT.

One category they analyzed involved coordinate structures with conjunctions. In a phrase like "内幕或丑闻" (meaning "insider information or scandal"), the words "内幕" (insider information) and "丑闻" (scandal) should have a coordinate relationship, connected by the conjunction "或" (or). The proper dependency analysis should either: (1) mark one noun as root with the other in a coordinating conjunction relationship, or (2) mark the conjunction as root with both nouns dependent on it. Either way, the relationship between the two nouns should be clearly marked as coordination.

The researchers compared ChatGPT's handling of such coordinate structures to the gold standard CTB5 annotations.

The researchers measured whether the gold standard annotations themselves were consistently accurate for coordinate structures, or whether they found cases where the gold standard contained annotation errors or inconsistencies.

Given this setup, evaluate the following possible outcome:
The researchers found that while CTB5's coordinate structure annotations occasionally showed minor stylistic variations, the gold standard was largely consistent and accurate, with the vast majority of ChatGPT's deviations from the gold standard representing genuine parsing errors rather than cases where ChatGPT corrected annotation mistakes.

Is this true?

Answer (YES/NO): NO